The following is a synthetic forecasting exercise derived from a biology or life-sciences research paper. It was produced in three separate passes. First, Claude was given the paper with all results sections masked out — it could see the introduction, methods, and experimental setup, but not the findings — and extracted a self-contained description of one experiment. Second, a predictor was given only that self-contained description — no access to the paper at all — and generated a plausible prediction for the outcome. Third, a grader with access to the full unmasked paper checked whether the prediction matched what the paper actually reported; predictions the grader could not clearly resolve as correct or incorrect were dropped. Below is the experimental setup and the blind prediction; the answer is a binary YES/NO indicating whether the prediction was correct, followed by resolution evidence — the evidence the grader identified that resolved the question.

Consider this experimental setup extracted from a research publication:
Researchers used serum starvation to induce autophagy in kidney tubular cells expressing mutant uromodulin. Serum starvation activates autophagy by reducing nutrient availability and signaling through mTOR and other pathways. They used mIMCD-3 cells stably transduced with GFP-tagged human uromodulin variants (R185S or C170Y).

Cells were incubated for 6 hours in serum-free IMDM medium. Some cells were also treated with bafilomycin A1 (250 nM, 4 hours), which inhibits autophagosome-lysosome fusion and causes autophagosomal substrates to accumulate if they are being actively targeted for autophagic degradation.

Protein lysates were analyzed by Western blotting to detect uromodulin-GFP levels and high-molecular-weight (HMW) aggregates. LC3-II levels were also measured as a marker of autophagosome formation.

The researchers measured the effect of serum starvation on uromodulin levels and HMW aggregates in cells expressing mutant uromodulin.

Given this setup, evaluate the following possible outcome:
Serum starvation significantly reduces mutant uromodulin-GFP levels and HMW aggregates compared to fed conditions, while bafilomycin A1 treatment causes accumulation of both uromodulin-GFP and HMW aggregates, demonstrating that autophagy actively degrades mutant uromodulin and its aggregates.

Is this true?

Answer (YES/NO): NO